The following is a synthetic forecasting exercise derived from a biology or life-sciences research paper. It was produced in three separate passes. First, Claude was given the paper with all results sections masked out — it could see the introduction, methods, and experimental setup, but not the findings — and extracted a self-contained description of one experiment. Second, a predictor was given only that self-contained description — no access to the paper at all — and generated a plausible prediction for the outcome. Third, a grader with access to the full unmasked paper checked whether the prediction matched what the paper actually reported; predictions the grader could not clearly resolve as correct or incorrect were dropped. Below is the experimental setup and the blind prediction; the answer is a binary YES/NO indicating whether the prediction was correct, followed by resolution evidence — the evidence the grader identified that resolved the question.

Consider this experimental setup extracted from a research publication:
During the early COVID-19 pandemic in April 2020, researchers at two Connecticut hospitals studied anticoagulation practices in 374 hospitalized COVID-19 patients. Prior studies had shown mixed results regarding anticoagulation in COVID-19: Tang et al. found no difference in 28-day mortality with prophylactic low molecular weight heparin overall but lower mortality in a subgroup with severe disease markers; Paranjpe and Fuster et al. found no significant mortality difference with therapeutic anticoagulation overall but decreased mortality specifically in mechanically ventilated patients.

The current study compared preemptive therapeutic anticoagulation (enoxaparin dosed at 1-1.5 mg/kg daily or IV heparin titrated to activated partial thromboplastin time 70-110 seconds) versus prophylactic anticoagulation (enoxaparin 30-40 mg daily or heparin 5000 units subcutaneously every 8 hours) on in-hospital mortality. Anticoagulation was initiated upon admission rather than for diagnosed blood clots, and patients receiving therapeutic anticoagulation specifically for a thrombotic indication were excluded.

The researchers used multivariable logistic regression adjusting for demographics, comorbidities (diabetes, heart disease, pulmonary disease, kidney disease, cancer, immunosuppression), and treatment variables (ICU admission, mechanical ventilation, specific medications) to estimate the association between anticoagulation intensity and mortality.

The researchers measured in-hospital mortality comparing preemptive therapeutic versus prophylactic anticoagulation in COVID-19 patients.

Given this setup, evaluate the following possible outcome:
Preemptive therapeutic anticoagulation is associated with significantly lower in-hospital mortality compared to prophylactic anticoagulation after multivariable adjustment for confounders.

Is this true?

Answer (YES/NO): NO